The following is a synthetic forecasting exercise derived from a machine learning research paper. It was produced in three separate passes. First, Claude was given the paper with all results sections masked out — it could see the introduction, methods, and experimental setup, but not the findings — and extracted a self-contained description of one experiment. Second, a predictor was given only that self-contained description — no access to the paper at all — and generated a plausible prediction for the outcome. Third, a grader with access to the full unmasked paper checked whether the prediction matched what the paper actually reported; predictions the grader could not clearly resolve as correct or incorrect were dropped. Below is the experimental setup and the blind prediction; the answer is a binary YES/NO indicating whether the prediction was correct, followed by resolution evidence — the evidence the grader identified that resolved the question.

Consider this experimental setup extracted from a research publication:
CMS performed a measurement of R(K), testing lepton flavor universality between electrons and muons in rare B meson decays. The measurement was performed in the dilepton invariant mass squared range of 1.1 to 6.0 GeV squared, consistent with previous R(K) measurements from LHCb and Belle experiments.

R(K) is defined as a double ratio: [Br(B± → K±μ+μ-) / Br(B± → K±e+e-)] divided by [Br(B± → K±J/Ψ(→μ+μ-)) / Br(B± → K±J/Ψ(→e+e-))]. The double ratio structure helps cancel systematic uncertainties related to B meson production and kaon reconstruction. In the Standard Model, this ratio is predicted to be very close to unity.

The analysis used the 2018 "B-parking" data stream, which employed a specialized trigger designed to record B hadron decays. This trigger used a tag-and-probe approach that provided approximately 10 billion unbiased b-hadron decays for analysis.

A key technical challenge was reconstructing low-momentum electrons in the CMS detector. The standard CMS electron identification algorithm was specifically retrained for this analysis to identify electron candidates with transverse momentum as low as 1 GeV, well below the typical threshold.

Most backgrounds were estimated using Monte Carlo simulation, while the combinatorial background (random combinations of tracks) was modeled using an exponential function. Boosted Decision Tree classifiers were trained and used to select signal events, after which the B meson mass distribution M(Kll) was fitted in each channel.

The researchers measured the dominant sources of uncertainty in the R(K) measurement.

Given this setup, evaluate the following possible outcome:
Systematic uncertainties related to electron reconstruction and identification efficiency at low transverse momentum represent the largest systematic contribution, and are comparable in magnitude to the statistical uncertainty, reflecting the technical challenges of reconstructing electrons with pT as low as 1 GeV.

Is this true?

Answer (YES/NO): NO